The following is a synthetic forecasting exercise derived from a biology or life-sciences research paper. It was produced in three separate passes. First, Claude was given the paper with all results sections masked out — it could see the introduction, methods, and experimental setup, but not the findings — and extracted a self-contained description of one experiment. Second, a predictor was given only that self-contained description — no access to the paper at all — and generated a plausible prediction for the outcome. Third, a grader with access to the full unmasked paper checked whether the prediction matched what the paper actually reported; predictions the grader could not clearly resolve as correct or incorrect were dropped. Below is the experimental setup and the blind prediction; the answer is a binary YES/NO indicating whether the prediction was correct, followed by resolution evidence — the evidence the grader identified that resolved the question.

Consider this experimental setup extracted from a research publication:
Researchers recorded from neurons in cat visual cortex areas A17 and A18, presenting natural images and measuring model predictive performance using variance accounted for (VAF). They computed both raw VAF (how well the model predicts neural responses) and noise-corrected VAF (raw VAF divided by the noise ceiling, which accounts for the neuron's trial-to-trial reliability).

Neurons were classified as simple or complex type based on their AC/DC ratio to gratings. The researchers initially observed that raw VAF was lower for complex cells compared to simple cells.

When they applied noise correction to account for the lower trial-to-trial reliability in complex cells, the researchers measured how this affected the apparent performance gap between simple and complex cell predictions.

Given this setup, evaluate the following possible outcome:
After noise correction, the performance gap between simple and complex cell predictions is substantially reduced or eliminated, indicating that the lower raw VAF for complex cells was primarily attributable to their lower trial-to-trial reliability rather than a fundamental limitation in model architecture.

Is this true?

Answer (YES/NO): NO